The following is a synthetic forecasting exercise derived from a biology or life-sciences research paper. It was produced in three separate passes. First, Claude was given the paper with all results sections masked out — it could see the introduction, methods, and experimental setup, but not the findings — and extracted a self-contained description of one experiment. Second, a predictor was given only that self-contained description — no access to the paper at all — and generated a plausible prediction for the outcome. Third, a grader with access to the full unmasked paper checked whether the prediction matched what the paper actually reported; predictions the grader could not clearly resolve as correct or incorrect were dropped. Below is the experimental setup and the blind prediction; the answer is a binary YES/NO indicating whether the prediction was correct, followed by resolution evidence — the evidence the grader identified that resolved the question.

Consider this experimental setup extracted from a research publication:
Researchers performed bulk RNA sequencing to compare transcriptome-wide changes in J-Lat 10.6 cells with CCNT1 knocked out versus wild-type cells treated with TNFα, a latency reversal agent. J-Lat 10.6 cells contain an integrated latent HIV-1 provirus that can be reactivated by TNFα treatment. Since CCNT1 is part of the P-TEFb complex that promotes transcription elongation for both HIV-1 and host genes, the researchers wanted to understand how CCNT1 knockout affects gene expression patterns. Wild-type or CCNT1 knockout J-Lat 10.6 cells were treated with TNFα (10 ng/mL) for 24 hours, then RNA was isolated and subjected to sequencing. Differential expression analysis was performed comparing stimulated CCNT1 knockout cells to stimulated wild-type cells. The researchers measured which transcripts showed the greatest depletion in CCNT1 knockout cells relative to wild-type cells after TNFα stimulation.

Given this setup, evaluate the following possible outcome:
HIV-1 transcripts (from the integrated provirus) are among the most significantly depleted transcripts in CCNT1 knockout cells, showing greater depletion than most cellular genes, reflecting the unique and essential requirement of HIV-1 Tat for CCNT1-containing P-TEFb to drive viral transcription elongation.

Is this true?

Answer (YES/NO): YES